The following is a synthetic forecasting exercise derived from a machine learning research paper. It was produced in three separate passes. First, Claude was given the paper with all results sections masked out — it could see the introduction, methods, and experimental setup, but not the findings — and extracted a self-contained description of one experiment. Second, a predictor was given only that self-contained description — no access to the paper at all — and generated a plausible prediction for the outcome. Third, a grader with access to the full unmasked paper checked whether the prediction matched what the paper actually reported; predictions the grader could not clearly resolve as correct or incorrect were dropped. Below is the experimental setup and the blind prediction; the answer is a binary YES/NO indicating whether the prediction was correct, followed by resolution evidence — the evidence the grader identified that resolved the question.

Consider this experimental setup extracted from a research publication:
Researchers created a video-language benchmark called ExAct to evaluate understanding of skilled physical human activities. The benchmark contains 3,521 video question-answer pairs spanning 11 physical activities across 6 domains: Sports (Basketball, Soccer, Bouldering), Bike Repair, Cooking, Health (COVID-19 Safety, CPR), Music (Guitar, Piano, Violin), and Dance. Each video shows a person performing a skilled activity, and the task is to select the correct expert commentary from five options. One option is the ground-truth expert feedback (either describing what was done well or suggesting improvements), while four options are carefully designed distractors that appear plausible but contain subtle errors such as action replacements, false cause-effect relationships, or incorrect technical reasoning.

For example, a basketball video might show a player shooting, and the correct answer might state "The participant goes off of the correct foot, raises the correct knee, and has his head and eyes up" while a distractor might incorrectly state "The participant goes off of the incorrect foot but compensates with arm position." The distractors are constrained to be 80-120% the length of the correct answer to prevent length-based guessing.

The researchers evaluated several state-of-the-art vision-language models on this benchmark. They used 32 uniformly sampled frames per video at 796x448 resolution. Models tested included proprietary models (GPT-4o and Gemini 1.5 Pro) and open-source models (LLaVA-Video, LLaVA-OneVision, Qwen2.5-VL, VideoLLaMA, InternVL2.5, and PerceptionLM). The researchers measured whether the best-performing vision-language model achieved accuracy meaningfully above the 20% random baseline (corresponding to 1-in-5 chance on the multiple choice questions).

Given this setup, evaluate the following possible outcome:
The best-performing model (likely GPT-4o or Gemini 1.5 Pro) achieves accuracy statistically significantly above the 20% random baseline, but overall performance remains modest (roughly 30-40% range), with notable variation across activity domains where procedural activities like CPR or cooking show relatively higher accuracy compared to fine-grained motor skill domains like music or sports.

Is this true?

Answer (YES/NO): NO